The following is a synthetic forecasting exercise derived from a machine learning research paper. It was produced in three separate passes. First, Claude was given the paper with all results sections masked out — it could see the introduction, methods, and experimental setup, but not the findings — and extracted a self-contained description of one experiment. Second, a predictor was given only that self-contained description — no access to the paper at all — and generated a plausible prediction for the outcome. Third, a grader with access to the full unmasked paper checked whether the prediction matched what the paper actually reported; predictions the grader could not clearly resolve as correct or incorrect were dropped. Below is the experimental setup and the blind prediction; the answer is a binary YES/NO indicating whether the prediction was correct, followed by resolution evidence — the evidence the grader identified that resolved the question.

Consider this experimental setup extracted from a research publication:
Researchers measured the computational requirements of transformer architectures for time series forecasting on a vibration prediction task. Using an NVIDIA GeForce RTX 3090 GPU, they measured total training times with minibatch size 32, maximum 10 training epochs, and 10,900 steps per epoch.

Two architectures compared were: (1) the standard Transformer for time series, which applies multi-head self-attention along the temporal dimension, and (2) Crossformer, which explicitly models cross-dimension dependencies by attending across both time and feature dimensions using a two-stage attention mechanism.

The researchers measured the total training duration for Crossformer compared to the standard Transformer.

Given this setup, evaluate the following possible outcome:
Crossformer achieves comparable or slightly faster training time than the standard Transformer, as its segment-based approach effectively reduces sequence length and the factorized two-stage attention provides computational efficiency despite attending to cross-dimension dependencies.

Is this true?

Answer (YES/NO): NO